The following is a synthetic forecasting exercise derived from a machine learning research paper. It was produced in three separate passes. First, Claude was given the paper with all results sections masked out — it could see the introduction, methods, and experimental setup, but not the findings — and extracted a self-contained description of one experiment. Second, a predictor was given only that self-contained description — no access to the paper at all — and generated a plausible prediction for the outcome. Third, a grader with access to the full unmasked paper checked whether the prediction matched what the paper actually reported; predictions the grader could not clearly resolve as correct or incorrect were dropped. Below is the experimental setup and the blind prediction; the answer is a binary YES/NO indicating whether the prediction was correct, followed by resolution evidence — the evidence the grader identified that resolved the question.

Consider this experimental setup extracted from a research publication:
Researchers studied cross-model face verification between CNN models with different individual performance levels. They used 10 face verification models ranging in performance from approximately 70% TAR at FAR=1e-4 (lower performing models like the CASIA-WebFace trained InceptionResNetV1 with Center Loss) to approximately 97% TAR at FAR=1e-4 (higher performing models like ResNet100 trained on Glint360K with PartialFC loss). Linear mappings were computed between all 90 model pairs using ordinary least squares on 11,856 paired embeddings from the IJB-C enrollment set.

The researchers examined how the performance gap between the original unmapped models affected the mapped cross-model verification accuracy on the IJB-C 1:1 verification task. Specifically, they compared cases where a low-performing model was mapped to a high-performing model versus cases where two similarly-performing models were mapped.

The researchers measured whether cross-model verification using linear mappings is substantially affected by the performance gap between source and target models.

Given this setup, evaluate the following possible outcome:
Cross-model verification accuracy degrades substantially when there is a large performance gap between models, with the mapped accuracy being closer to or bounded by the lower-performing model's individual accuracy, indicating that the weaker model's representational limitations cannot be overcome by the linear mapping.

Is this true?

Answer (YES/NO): YES